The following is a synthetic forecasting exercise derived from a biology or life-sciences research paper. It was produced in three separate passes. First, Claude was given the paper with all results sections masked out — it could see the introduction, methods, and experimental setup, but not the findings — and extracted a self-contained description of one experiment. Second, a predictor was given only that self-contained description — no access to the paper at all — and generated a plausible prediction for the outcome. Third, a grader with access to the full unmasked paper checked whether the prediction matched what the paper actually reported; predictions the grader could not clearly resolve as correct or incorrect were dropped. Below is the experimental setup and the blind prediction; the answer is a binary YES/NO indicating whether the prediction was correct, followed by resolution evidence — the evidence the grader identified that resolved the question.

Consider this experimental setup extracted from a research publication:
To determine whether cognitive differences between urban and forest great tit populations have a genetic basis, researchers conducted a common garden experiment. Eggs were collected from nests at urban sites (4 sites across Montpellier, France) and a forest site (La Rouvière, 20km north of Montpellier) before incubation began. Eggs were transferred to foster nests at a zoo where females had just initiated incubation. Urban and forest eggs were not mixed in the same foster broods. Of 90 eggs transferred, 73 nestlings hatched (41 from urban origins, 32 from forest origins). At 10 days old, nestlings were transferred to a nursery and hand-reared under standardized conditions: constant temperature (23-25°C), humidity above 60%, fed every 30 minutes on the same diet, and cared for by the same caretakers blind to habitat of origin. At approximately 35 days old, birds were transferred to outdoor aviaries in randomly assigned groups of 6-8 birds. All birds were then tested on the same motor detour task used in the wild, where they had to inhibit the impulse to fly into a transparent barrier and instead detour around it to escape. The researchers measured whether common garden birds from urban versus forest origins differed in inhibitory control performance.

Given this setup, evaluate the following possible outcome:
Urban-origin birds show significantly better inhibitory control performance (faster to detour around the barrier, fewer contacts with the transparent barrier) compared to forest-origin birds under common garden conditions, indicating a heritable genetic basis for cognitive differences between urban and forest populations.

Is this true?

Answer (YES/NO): NO